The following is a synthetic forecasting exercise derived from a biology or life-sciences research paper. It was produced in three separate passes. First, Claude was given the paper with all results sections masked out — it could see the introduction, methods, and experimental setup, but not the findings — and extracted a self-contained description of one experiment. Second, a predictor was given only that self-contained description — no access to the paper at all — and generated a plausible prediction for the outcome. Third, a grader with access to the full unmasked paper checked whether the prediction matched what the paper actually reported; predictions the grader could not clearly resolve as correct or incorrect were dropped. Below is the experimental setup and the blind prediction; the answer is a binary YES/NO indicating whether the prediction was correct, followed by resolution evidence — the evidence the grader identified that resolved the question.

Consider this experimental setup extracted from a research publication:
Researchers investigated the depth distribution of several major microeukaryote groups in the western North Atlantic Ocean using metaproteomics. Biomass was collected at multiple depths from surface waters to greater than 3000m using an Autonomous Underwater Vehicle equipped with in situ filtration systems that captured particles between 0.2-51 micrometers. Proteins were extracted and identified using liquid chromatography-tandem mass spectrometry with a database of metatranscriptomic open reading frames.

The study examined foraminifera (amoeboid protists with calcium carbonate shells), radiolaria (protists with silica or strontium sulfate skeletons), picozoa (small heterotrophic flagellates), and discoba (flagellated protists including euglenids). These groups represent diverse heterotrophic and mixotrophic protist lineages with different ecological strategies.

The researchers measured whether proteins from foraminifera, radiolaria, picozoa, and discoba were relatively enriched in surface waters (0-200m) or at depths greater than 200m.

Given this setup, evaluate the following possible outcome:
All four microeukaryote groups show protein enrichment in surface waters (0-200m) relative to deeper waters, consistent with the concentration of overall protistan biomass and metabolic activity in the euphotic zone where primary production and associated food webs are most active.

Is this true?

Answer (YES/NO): NO